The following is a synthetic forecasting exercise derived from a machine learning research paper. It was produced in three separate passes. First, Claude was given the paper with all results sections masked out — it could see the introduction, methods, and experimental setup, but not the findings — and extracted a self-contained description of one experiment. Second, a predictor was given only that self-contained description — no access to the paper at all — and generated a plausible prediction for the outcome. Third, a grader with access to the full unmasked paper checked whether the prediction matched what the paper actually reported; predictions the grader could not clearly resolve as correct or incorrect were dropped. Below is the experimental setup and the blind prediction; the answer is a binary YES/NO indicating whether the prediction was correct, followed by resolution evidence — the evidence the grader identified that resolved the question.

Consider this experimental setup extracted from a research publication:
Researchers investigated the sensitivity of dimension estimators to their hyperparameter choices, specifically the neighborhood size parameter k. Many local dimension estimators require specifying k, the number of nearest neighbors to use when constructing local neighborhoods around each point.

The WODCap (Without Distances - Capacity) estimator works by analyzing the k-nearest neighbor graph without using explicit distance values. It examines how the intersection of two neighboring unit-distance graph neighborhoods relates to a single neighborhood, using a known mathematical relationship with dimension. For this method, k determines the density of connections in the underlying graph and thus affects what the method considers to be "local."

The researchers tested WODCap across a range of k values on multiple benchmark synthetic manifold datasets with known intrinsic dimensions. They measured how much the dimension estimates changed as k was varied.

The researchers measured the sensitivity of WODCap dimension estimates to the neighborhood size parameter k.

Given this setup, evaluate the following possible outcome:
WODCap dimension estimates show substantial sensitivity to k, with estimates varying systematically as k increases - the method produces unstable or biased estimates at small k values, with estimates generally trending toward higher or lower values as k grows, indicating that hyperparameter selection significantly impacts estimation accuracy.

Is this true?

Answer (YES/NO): YES